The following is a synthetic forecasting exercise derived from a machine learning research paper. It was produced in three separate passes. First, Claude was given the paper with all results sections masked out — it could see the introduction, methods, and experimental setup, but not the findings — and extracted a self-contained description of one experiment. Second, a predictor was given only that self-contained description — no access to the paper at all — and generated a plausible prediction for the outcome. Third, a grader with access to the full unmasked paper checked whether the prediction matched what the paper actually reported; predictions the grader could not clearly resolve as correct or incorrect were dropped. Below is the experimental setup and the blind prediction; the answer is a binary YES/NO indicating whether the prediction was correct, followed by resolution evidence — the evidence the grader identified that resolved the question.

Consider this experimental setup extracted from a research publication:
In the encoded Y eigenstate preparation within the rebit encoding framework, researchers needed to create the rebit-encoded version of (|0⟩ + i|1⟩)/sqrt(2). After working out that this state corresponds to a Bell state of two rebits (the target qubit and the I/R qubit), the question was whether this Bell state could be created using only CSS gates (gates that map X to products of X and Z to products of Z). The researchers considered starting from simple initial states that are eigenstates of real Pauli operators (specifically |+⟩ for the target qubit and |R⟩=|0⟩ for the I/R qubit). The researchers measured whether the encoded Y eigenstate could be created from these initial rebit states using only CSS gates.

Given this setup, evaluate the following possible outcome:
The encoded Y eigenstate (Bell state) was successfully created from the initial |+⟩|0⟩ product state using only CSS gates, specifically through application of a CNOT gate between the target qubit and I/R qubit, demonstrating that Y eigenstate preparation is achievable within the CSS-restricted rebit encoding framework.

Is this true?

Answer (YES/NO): YES